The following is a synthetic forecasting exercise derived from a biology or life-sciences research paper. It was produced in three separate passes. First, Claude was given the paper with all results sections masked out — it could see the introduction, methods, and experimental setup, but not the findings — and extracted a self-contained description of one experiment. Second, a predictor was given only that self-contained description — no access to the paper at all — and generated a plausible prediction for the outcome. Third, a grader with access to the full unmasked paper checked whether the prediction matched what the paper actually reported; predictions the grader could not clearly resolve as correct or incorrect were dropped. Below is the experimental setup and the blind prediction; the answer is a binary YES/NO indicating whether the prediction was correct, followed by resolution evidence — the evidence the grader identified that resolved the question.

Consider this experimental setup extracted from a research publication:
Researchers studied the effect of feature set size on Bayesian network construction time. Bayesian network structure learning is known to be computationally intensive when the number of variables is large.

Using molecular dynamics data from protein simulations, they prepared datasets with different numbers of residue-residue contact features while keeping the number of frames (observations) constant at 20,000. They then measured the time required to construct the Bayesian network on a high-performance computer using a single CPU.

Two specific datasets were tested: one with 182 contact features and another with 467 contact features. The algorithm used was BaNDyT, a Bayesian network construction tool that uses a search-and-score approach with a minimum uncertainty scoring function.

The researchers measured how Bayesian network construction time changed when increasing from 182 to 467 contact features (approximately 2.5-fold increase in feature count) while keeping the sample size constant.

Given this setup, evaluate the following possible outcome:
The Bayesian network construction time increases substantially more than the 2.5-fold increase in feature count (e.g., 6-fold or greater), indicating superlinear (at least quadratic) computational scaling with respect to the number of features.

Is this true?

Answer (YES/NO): YES